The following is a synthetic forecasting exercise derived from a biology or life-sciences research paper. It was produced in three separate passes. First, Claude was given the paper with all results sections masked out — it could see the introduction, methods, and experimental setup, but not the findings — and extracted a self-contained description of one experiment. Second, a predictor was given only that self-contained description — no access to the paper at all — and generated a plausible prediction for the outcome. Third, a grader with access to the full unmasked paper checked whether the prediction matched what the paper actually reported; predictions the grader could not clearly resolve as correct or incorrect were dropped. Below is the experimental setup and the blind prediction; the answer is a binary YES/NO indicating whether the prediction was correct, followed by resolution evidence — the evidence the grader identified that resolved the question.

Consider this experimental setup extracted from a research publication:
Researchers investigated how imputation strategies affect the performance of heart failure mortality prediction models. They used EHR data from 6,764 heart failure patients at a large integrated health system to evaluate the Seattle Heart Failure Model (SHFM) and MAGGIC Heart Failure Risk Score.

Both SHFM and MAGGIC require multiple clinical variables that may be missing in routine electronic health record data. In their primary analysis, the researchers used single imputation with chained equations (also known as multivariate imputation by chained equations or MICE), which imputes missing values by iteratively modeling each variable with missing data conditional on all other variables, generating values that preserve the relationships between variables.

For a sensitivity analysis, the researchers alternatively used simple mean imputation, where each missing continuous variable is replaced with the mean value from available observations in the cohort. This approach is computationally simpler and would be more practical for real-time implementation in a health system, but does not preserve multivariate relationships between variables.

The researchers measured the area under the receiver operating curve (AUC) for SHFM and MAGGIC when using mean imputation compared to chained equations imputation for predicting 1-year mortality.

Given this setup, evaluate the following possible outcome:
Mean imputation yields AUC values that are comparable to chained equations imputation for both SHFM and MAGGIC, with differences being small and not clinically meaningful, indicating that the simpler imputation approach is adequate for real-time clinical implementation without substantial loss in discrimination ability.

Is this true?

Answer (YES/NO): YES